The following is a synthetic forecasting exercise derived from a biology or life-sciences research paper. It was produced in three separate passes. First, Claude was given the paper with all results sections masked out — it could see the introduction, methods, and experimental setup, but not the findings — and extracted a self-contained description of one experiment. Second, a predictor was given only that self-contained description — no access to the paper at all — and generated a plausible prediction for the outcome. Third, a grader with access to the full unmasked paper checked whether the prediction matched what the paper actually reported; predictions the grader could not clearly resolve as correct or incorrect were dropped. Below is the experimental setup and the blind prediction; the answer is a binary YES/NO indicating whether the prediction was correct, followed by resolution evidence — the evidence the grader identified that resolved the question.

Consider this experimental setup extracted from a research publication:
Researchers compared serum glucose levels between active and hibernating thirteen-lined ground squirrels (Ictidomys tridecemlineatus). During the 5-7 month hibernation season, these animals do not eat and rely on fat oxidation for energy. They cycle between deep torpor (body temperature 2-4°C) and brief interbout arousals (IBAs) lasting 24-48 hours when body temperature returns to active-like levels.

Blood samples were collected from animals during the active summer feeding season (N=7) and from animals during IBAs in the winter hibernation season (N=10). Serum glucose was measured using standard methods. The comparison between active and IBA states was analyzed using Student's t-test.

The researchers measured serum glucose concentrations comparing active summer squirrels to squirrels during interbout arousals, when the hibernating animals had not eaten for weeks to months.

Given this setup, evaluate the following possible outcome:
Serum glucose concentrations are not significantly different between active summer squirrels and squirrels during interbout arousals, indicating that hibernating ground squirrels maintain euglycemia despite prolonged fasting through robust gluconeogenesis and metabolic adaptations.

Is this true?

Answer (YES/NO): NO